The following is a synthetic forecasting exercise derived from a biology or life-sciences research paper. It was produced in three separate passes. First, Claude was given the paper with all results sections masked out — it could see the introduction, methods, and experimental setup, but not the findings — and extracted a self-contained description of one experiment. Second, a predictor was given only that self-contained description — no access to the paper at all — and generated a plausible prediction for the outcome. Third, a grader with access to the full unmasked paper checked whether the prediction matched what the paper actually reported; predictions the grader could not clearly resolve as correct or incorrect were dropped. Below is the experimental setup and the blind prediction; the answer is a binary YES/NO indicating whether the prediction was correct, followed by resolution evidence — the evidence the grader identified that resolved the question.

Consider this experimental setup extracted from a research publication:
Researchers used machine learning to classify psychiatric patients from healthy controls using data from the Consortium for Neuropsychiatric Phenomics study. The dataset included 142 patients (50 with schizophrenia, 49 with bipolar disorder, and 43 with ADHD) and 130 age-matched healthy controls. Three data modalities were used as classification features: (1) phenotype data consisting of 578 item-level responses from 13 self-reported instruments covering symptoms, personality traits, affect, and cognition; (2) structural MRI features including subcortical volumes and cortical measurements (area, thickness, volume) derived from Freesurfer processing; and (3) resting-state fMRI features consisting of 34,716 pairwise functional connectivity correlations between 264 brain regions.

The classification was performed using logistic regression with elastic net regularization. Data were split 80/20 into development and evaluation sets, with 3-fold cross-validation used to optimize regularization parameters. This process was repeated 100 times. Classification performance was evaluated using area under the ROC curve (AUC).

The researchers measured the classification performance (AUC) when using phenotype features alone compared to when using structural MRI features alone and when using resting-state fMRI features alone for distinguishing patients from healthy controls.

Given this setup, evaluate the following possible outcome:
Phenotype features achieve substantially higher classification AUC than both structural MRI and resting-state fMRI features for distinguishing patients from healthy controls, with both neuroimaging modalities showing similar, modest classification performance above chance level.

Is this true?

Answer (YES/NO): YES